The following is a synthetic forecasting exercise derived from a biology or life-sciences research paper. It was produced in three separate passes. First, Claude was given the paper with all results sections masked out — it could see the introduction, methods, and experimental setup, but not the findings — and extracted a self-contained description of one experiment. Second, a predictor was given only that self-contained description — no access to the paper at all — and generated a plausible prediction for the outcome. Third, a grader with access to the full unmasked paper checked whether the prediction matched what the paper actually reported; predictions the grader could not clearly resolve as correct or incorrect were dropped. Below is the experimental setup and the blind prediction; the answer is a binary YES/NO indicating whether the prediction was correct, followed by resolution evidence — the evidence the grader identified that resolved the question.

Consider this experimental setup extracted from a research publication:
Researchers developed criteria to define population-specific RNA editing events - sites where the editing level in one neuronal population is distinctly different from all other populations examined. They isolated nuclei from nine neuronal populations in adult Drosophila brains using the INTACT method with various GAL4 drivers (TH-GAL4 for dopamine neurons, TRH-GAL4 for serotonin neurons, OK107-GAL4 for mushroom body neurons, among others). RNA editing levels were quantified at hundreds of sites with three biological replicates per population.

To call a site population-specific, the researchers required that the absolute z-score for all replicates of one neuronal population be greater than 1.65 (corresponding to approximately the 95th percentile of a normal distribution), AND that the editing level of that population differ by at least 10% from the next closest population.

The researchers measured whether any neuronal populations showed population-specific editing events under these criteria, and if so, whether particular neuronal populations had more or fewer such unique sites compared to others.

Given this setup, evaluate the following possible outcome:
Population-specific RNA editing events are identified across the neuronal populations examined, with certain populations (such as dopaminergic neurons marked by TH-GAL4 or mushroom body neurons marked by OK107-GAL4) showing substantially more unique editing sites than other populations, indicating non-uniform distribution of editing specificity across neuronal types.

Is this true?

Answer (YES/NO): NO